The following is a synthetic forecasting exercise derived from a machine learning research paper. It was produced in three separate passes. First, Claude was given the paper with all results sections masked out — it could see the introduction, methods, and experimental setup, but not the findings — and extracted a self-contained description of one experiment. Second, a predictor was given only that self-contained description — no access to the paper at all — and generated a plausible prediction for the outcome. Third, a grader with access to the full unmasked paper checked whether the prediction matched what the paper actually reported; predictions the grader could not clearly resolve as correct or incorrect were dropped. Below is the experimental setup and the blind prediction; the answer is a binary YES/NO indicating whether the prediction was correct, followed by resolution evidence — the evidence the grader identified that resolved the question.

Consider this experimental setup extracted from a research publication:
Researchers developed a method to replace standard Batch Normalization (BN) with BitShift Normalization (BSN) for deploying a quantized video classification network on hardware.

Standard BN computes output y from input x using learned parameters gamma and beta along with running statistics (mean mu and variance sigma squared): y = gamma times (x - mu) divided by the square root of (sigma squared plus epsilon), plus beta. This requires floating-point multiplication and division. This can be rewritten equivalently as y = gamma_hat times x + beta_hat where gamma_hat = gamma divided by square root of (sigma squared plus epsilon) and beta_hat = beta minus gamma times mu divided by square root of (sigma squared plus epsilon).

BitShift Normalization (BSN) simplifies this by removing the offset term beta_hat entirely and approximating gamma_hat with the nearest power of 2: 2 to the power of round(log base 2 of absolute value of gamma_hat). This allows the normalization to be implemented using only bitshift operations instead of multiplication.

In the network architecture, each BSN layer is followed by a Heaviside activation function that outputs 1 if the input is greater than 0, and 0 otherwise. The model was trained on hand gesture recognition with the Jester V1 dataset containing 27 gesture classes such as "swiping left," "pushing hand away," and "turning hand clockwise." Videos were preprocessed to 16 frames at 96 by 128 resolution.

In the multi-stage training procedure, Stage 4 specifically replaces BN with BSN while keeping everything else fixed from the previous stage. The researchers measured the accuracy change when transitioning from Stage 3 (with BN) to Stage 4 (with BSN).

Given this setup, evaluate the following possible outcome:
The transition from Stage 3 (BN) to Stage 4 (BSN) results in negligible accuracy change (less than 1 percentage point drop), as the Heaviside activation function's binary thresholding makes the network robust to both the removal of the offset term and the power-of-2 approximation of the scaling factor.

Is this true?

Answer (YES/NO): YES